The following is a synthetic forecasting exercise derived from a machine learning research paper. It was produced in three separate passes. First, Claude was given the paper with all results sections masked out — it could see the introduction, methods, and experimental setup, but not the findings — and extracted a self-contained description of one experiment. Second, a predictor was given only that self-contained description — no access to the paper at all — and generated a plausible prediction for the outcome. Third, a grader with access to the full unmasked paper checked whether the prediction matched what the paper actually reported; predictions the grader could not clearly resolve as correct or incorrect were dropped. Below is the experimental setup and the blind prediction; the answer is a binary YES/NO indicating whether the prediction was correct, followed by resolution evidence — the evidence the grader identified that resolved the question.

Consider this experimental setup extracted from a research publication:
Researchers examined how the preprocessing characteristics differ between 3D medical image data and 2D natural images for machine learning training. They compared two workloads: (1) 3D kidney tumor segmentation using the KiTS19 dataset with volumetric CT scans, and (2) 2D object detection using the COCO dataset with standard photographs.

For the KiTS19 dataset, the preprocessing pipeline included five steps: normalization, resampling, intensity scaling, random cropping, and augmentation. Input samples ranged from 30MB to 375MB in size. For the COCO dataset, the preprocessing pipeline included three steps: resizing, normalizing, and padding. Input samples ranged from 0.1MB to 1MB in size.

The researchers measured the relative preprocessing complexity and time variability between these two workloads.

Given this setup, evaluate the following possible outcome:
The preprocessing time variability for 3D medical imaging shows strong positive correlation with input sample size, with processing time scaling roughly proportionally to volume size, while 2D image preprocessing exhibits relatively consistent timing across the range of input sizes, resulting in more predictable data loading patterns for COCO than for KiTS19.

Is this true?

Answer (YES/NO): NO